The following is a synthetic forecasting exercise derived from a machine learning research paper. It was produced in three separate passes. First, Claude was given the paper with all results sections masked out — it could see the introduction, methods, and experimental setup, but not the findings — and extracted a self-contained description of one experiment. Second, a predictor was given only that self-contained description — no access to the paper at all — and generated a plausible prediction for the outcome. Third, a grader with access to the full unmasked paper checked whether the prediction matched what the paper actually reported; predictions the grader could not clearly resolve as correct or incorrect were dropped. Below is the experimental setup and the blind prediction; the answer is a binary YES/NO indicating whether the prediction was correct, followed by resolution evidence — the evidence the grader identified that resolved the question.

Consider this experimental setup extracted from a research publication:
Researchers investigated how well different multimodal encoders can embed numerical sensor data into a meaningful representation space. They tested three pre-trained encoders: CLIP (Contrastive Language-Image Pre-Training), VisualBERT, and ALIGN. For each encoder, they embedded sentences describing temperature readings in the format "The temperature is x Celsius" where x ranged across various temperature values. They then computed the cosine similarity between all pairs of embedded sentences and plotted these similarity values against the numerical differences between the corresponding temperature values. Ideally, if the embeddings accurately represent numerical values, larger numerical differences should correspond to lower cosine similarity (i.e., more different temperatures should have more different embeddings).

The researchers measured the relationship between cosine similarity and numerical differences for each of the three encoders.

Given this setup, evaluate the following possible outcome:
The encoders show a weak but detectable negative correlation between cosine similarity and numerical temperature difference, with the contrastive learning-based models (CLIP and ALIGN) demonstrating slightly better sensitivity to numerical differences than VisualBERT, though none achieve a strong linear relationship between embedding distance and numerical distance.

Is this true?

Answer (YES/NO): NO